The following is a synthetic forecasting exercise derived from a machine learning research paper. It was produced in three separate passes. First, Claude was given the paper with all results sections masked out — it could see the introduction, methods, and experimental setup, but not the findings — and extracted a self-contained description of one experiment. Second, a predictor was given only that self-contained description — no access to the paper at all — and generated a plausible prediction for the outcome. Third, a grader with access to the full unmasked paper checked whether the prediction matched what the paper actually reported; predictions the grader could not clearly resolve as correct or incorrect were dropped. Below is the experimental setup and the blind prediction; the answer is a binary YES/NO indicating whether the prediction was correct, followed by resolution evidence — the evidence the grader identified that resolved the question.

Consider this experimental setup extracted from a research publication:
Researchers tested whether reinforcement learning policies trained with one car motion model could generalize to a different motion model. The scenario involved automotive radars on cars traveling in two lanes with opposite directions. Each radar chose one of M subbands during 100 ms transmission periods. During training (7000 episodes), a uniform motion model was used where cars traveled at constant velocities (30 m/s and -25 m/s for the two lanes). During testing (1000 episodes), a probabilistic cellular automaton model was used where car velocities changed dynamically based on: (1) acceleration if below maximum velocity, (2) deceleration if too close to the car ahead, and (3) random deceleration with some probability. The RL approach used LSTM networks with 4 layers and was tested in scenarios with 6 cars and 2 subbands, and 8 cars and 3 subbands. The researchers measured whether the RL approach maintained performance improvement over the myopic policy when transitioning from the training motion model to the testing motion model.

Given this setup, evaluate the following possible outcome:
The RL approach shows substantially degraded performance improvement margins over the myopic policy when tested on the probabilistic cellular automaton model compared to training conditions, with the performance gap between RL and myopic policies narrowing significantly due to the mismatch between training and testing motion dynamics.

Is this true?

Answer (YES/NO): NO